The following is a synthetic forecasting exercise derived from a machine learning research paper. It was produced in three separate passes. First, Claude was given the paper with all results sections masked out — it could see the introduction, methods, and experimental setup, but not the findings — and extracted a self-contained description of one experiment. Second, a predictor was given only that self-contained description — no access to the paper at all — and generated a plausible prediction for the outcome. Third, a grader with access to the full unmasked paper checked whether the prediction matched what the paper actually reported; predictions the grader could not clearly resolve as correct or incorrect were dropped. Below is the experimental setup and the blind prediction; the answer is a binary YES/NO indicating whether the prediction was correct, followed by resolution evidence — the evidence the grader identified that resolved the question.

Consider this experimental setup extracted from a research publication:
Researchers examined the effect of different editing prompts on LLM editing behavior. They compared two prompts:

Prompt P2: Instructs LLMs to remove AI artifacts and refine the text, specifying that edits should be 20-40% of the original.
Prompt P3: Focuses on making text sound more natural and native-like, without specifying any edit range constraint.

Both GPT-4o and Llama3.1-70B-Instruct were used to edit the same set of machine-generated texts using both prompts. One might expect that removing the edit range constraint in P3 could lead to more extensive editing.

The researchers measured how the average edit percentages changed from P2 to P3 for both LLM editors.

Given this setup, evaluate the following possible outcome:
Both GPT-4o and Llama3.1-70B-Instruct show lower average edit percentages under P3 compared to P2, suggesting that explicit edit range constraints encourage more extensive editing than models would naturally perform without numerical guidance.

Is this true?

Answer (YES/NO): YES